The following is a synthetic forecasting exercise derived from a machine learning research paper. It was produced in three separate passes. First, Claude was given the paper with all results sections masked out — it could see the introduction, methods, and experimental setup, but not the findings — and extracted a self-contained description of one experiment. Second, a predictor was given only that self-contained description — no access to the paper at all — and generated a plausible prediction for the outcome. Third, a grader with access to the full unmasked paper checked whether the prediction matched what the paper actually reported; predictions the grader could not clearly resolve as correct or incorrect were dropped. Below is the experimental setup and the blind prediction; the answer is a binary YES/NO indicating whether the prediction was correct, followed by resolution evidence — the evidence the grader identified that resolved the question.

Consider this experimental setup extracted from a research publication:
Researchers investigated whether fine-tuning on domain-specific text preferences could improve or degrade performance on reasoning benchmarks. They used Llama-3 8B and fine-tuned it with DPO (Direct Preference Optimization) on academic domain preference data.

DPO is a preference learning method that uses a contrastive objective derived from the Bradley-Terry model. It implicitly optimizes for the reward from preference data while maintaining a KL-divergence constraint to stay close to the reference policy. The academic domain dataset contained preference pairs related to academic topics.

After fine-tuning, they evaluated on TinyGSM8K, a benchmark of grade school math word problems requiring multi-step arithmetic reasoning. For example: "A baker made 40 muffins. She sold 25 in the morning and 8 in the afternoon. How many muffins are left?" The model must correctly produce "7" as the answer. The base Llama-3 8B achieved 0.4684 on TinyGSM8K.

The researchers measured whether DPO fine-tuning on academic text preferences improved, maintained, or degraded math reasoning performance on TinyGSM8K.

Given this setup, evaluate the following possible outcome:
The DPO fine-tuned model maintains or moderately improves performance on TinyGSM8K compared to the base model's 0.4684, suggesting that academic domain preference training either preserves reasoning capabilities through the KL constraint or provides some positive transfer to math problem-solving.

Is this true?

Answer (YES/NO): YES